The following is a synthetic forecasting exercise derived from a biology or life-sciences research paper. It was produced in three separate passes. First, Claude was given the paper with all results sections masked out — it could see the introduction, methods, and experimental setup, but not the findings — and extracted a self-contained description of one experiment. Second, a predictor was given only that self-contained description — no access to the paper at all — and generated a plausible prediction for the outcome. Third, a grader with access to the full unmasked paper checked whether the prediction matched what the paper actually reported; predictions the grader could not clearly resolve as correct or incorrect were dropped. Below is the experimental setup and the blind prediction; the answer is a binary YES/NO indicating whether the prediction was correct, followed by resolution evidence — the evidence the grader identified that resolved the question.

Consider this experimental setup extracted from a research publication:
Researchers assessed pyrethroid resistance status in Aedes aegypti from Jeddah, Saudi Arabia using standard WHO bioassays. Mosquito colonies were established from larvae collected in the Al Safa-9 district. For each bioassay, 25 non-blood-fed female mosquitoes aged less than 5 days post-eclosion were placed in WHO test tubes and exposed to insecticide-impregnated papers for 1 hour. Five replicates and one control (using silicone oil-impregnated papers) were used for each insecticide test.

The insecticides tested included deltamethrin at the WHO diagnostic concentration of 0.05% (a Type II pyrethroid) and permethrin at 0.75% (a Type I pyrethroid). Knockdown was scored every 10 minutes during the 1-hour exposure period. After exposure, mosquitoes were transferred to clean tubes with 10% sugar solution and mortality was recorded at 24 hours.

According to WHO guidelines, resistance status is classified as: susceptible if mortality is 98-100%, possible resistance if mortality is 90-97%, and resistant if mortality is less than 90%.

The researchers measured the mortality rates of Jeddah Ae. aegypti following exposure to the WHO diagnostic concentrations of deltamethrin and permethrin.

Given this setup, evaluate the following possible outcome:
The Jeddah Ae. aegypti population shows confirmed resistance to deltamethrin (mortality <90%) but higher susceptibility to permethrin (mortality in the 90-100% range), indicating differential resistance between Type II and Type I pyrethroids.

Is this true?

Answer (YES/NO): NO